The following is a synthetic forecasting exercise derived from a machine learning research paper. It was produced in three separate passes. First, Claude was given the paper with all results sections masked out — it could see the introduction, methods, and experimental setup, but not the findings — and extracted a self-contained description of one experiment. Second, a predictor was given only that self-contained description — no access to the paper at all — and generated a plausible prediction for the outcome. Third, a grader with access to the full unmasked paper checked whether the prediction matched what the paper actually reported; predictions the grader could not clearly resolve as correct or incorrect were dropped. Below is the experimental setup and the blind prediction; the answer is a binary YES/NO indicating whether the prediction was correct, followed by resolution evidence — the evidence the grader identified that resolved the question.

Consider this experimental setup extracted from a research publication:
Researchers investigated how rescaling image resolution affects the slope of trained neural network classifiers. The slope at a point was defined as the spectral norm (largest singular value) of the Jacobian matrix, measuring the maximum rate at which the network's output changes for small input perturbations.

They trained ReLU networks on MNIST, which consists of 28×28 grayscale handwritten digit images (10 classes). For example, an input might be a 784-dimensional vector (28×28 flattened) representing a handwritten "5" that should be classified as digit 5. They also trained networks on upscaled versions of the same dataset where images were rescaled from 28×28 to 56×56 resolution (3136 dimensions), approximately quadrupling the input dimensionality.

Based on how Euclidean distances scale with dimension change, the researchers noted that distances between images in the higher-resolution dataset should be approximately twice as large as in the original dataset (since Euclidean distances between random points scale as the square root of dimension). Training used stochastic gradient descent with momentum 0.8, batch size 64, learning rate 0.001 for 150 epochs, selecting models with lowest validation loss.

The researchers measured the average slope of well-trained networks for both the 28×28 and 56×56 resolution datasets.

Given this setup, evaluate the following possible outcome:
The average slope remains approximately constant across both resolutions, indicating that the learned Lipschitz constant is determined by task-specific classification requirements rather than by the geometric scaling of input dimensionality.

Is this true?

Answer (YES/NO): NO